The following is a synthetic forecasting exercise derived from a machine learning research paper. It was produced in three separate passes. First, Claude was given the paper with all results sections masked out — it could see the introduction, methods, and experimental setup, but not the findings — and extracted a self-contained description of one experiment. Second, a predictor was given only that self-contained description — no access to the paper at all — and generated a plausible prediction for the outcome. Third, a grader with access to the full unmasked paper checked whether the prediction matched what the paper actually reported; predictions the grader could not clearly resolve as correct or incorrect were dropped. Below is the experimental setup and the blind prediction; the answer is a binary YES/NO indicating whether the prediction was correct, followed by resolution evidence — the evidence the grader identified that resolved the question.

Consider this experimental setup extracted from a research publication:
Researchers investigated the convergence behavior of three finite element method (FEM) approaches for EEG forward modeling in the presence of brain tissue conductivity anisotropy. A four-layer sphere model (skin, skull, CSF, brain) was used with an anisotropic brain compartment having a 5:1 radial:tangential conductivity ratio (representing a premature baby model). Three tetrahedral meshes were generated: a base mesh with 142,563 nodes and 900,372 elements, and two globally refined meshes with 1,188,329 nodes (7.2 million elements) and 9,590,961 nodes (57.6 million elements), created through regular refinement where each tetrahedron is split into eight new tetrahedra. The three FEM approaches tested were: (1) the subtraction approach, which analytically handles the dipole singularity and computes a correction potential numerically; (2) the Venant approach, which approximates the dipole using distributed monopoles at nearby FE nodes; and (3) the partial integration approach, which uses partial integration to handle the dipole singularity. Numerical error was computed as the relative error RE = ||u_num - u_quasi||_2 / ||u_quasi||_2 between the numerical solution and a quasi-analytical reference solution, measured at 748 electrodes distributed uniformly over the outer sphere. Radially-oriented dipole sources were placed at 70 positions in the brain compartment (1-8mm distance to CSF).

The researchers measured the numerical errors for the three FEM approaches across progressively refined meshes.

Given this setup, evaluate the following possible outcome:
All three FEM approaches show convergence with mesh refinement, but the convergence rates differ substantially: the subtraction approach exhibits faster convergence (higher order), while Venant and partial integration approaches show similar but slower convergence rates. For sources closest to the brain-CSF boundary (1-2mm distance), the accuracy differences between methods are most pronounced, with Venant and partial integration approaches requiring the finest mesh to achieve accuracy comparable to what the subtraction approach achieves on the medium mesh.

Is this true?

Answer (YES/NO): NO